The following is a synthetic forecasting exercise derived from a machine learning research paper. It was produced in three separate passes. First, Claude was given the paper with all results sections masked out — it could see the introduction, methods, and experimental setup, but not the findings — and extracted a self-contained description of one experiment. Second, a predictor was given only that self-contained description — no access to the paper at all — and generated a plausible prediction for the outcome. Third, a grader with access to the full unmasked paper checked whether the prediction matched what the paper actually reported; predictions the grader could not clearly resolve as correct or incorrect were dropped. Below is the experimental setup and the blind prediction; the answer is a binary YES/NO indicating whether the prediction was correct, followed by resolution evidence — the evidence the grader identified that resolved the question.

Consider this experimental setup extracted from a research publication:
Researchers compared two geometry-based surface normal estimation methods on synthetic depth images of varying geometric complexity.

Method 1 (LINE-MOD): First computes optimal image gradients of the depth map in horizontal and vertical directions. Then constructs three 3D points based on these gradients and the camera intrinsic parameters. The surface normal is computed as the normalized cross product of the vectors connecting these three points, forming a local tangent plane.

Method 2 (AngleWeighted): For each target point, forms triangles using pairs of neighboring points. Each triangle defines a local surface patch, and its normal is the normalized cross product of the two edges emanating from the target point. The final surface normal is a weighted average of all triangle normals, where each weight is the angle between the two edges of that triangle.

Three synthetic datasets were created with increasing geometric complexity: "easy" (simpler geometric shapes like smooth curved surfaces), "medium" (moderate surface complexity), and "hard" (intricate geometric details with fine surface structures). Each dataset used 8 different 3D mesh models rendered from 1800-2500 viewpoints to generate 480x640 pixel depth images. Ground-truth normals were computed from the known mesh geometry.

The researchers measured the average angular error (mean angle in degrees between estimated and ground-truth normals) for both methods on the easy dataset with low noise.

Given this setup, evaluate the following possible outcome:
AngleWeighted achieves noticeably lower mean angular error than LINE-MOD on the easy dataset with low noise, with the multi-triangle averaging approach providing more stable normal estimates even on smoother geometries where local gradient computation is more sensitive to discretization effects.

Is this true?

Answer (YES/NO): YES